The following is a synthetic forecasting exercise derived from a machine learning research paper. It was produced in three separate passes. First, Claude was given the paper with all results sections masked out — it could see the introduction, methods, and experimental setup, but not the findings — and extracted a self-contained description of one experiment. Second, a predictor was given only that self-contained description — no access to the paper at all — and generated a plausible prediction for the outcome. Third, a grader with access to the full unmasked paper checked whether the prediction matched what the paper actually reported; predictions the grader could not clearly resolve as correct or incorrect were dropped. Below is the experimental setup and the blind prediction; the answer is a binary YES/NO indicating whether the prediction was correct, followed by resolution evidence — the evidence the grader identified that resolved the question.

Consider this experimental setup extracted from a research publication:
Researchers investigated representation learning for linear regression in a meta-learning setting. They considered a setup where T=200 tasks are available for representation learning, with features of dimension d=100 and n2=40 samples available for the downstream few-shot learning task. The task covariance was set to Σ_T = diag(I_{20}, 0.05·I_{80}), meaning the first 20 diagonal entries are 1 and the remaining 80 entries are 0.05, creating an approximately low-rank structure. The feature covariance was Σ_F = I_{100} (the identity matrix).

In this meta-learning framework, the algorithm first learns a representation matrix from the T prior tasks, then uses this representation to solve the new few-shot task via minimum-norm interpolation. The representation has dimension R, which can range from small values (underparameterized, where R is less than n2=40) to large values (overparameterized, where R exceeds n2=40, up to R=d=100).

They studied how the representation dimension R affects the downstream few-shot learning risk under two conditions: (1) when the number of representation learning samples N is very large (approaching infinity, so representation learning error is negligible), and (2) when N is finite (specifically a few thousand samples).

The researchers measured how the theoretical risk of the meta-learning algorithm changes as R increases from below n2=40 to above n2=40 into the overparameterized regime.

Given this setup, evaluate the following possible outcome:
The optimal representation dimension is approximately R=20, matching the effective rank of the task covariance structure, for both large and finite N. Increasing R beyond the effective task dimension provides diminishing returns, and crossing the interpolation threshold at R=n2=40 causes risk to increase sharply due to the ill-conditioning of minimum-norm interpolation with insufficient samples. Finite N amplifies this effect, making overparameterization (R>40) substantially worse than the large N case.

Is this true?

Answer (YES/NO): NO